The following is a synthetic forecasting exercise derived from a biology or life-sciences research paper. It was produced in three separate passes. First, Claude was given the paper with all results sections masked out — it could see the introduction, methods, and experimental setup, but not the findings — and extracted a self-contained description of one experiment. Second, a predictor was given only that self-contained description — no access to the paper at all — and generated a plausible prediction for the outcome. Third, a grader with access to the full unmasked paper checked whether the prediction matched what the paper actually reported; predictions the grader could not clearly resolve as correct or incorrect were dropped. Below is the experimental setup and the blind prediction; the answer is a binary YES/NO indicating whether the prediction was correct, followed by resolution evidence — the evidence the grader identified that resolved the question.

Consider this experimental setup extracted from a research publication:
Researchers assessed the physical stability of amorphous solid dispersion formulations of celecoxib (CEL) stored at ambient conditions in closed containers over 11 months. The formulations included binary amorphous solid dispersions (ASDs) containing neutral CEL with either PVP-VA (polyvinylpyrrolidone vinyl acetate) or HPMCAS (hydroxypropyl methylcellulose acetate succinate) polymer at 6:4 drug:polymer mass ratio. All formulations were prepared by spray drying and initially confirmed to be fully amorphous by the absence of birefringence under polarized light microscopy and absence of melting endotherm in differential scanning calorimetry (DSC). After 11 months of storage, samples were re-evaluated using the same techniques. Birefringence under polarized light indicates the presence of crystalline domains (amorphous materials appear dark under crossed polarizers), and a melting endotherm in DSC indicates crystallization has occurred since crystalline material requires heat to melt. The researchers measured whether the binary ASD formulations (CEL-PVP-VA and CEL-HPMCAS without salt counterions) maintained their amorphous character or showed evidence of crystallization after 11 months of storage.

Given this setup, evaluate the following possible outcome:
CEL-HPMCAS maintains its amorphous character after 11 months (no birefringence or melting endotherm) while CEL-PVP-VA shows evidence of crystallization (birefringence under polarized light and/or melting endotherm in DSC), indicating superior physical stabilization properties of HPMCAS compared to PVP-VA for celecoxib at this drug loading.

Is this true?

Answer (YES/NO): NO